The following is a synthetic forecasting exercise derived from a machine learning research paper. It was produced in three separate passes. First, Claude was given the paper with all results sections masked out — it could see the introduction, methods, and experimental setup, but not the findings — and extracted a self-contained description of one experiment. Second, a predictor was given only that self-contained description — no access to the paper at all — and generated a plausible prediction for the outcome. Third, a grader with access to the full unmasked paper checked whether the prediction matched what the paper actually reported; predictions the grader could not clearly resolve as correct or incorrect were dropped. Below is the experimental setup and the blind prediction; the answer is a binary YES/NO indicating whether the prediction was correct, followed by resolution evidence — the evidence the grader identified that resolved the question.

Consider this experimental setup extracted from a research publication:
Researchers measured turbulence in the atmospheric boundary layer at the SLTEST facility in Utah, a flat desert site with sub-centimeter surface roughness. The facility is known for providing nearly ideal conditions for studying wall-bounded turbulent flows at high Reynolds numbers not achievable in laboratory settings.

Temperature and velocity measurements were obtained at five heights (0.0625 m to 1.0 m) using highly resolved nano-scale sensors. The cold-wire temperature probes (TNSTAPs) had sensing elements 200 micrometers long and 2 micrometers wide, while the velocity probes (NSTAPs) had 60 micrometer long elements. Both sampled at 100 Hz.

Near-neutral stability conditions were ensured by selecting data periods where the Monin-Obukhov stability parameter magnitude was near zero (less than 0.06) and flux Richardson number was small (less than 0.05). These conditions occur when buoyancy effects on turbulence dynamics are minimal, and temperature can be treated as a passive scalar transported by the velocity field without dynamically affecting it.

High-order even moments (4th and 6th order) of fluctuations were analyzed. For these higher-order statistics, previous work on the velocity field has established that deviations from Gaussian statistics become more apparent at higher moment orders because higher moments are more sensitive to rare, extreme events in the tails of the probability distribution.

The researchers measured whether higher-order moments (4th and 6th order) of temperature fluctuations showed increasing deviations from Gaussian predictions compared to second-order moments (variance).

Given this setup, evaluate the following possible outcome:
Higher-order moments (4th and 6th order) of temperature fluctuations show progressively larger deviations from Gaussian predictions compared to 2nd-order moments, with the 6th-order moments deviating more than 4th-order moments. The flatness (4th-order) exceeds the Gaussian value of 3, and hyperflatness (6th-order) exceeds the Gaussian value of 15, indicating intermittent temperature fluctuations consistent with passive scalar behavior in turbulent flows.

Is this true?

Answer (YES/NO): NO